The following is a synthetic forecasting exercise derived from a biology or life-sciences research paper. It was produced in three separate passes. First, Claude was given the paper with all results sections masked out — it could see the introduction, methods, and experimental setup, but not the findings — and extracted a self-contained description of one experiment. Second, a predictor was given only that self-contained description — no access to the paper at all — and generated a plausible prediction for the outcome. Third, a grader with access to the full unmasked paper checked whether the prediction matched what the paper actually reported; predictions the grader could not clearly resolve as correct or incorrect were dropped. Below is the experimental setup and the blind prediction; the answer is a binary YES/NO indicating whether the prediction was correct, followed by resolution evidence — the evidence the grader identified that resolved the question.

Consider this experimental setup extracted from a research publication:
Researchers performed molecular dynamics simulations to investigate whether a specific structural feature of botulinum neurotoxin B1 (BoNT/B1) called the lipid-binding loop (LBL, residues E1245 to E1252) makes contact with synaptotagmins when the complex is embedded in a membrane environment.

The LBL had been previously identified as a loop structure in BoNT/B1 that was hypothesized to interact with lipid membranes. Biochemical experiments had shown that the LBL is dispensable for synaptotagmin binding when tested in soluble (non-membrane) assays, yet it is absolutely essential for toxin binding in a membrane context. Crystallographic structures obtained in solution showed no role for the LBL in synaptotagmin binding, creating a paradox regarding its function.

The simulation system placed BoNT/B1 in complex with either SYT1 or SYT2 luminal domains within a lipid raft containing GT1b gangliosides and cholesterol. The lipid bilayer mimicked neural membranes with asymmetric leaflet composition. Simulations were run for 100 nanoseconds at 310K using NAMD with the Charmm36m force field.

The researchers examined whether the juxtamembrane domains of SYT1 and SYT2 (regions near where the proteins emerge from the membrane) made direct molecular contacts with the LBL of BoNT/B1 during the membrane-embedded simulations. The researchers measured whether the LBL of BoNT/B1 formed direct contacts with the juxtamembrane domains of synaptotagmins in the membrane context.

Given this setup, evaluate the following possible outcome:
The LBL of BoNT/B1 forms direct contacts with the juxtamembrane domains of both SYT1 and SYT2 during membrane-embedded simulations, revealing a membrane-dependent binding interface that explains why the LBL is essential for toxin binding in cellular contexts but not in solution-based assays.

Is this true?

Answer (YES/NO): YES